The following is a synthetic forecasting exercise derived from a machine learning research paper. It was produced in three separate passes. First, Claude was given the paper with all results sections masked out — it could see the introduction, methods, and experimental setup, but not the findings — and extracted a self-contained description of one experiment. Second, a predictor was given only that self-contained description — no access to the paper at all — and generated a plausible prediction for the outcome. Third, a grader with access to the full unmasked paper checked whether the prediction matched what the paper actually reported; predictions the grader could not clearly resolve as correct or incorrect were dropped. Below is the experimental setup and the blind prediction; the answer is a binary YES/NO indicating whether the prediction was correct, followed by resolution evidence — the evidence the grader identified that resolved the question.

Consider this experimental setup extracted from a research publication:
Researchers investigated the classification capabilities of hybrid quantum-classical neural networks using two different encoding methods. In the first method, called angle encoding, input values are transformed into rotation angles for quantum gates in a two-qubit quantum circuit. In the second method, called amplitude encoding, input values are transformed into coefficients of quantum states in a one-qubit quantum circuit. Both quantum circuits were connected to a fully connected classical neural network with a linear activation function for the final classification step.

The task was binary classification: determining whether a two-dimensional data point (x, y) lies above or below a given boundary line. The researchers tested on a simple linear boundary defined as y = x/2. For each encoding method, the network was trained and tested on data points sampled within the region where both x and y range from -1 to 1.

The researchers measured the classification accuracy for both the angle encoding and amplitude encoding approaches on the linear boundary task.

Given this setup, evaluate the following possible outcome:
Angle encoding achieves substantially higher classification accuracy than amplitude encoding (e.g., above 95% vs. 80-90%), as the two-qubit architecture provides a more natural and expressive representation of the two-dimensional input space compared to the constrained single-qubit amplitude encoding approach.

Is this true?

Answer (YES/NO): NO